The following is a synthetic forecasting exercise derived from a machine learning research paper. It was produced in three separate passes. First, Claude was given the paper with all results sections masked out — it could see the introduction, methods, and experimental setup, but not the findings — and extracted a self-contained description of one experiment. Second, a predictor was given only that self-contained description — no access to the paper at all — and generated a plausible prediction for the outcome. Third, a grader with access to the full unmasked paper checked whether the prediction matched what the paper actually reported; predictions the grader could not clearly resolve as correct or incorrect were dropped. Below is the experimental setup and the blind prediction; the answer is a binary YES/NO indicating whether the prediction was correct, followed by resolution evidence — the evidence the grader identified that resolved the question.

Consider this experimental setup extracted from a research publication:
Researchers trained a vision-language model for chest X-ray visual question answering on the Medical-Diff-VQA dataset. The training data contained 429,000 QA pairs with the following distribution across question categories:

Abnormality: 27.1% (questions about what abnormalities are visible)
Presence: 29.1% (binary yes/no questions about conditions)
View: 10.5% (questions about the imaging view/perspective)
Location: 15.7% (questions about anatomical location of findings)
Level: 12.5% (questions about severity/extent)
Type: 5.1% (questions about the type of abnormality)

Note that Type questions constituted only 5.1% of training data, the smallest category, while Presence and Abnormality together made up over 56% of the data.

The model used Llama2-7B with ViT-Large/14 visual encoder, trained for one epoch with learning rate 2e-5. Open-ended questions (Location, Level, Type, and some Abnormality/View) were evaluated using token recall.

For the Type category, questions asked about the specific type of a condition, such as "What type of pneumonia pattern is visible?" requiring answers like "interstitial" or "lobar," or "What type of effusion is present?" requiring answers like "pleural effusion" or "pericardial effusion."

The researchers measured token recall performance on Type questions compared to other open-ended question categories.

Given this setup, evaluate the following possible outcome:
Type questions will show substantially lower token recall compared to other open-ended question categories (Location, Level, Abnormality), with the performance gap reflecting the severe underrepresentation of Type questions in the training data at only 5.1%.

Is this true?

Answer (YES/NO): NO